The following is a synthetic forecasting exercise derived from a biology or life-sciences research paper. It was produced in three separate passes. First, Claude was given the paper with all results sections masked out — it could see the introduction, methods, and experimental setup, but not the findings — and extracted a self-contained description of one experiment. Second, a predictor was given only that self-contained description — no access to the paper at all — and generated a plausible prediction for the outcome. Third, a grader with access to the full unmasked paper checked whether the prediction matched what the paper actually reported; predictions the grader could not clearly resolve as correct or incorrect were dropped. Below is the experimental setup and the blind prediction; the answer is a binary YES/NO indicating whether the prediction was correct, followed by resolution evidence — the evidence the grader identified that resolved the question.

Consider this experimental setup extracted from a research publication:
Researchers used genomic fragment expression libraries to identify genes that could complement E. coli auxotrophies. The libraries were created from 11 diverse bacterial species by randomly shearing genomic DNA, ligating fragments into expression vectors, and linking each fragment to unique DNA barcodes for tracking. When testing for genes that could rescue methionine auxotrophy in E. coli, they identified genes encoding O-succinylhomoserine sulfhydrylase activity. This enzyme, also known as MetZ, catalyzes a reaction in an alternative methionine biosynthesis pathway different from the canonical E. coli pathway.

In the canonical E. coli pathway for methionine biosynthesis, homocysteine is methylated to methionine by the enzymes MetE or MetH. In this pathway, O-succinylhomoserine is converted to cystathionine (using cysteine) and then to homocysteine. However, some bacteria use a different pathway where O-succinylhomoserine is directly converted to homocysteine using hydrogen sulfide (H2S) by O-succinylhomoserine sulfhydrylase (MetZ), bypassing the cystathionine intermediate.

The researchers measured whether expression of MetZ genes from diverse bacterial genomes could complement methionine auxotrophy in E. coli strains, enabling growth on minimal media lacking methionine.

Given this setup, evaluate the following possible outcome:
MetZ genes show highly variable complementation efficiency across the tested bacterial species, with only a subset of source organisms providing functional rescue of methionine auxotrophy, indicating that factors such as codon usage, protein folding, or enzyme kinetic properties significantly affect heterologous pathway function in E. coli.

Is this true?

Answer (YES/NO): NO